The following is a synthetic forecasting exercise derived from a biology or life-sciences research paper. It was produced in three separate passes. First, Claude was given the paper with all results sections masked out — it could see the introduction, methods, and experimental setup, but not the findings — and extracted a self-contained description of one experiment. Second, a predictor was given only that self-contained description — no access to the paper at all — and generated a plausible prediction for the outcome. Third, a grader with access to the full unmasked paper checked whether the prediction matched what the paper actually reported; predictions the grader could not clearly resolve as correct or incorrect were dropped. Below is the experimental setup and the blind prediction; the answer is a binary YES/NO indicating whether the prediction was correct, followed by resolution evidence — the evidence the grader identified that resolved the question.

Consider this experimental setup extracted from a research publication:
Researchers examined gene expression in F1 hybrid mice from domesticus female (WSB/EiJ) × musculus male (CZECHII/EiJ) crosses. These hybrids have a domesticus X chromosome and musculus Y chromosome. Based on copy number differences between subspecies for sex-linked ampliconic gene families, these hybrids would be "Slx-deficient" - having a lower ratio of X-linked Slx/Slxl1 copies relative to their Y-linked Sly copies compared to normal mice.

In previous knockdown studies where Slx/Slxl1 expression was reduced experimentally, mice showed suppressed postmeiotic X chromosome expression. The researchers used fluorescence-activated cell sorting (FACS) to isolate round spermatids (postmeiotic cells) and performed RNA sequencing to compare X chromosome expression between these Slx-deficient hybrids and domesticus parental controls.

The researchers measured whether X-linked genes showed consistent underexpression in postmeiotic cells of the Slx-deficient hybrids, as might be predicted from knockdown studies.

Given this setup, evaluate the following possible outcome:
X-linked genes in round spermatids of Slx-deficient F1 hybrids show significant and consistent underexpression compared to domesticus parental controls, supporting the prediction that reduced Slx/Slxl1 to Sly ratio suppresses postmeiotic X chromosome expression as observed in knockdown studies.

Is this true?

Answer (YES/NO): NO